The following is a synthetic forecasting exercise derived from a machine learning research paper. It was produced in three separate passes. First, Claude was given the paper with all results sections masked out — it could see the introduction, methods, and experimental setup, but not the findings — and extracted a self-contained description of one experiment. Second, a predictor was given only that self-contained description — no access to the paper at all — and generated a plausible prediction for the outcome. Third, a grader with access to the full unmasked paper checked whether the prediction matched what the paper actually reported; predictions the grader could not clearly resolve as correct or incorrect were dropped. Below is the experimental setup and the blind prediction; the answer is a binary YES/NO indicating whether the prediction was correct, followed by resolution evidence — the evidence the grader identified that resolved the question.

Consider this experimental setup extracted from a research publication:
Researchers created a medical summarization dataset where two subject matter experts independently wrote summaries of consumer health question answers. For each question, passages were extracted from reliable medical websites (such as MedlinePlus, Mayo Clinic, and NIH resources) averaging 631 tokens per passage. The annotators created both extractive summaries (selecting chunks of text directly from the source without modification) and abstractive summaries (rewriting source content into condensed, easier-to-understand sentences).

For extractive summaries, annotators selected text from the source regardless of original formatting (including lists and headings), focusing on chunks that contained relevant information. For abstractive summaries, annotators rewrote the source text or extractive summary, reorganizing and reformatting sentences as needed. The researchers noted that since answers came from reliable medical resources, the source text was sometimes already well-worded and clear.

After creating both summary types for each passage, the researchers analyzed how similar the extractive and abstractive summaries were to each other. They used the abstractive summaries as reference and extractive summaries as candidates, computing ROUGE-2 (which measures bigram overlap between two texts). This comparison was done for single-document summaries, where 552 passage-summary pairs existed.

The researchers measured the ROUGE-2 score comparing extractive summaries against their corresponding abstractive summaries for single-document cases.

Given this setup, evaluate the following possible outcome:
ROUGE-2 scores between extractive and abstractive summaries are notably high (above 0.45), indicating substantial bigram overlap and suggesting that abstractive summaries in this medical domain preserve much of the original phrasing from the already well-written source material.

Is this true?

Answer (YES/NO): YES